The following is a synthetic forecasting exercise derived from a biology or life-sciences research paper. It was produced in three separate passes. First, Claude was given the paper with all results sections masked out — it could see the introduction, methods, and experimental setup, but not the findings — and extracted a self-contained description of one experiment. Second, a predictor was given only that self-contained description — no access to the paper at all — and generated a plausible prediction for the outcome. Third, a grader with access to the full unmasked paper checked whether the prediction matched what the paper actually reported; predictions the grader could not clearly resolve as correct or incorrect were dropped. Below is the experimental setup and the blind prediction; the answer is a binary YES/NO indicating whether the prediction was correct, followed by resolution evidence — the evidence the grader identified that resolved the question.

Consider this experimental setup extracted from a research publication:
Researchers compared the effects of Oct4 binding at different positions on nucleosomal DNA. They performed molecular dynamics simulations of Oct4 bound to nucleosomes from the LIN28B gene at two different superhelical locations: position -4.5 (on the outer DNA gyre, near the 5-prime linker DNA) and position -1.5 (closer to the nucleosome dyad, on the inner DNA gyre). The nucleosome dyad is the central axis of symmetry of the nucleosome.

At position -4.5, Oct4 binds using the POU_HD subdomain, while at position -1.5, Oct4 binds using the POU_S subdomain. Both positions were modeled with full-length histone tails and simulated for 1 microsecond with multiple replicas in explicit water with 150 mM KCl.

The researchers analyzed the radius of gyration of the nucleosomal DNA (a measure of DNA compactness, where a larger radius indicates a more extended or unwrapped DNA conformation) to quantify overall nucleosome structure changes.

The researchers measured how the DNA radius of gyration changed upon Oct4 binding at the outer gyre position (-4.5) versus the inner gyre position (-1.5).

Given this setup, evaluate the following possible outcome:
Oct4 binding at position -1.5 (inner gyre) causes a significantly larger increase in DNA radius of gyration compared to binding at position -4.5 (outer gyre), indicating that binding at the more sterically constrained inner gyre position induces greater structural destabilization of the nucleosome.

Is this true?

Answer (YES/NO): NO